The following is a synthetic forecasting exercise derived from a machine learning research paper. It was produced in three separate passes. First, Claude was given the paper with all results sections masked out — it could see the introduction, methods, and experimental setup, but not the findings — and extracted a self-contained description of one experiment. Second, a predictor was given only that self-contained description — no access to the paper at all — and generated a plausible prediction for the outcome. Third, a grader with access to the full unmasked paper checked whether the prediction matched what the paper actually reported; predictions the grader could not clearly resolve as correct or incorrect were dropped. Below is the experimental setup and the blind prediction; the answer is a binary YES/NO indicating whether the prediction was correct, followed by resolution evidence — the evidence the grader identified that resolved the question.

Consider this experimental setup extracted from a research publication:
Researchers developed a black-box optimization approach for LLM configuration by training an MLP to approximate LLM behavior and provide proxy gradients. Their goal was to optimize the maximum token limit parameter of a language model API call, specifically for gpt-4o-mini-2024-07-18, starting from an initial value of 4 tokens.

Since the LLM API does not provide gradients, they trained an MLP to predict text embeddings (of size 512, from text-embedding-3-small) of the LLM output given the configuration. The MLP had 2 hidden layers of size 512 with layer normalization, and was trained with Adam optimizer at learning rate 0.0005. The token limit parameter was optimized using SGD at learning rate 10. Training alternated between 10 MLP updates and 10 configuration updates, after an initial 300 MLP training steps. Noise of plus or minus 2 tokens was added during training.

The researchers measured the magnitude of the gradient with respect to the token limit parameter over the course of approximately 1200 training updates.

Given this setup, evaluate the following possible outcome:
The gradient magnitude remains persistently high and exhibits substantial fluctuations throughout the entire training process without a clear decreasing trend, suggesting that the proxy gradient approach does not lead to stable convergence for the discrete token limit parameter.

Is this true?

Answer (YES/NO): NO